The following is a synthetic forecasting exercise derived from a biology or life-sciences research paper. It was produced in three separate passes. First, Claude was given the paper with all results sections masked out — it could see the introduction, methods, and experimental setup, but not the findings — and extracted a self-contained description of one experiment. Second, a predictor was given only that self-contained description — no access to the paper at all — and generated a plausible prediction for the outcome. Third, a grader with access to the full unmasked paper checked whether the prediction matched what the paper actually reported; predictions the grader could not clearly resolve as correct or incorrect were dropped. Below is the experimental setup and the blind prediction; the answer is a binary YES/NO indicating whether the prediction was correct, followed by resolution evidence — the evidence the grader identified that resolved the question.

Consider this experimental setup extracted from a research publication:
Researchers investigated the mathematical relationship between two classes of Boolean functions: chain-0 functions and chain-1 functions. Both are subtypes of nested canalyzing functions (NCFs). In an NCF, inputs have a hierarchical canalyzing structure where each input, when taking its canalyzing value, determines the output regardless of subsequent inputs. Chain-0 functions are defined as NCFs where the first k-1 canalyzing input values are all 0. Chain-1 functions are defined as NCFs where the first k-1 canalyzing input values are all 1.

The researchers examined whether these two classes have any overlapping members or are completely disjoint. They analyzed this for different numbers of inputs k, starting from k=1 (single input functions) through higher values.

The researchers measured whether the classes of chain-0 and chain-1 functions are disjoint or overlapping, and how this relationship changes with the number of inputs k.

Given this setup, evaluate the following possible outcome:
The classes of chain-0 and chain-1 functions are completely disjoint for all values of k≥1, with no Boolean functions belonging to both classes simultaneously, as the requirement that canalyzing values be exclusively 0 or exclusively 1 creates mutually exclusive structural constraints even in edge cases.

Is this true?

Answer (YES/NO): NO